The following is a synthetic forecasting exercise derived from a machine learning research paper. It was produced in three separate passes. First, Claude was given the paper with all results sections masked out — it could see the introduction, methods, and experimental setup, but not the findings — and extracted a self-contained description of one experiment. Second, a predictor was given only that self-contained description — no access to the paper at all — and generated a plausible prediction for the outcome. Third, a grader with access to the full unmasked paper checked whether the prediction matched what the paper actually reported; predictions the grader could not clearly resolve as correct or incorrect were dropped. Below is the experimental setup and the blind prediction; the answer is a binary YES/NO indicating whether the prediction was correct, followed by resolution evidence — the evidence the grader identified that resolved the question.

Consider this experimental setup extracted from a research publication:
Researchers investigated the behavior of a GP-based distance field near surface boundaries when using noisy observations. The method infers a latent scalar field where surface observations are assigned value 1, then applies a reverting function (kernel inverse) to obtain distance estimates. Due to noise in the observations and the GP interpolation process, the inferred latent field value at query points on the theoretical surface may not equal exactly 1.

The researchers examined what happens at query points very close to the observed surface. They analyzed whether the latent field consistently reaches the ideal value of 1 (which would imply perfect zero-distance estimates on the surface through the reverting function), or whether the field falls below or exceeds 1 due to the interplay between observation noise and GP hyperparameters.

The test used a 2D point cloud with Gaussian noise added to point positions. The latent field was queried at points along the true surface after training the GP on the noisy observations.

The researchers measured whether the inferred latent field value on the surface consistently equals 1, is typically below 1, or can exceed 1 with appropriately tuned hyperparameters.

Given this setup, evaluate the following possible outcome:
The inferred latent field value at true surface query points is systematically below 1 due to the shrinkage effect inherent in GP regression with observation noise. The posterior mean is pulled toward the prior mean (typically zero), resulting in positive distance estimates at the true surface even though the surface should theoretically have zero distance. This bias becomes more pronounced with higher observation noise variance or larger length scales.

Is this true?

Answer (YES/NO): NO